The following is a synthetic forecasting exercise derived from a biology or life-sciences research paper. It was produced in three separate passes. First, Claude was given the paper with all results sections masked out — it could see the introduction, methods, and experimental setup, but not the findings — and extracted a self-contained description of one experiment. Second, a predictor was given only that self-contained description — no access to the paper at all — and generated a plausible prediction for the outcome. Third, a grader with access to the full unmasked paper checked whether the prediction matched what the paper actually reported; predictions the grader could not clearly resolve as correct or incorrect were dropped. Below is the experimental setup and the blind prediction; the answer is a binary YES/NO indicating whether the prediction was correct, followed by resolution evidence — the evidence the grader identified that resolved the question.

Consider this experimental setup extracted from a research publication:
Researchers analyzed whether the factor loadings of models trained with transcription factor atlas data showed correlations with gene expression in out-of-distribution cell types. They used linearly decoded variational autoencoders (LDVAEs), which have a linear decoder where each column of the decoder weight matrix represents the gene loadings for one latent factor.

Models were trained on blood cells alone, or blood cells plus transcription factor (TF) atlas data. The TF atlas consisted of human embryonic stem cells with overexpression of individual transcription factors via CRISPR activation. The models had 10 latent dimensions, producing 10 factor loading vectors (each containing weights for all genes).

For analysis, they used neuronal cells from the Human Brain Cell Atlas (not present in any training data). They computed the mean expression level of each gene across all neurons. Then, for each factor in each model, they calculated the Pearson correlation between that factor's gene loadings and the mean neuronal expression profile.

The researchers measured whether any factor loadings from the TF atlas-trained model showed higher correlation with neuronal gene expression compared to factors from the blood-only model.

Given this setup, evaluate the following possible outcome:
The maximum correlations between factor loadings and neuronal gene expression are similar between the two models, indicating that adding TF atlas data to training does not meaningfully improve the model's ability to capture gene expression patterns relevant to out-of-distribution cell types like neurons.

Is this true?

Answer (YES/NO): NO